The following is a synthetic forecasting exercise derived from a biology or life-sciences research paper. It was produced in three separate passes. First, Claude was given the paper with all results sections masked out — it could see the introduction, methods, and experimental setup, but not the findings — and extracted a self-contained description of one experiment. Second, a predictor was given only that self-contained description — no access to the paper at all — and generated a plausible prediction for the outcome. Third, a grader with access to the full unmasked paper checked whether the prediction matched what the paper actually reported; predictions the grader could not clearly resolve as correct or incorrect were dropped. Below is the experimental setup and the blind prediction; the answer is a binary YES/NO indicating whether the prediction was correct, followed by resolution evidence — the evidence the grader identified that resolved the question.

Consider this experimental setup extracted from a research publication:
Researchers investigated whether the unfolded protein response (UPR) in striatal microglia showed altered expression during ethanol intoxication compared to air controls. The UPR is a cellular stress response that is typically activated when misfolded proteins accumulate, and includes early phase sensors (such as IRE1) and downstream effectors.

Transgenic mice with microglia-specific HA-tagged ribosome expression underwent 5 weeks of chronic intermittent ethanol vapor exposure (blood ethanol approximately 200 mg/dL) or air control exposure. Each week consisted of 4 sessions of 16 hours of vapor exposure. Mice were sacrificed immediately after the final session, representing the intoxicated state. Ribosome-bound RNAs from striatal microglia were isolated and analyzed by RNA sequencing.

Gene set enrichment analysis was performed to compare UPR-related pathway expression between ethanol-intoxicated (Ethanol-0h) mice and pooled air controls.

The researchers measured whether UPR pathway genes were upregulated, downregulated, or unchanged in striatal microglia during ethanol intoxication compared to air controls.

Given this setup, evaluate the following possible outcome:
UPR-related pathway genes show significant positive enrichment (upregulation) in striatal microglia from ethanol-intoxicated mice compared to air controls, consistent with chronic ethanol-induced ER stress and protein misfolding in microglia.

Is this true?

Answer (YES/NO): NO